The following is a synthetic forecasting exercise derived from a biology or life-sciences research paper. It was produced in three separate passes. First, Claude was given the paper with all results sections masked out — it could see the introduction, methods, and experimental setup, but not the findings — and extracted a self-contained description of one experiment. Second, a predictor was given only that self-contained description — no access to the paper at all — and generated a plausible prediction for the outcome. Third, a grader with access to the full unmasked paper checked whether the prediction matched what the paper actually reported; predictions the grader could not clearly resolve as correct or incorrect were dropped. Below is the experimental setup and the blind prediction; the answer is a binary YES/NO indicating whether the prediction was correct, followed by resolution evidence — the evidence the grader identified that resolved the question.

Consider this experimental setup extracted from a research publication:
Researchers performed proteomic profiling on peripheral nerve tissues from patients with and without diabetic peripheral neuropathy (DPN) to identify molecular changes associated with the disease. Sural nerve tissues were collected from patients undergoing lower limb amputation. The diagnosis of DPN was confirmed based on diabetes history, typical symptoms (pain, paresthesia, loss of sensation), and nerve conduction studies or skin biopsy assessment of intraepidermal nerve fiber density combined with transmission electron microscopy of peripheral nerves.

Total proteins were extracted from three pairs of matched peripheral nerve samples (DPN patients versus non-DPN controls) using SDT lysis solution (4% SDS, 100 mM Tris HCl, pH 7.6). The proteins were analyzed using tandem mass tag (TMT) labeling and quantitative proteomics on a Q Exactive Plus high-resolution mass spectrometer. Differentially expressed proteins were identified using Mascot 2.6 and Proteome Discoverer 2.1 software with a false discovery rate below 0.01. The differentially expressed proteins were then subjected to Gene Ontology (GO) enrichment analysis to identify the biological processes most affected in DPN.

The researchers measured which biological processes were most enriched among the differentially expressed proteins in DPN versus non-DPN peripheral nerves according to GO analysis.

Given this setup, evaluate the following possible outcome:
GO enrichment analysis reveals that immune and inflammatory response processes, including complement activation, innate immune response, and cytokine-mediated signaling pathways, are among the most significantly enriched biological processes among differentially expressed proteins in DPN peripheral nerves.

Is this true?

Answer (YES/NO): NO